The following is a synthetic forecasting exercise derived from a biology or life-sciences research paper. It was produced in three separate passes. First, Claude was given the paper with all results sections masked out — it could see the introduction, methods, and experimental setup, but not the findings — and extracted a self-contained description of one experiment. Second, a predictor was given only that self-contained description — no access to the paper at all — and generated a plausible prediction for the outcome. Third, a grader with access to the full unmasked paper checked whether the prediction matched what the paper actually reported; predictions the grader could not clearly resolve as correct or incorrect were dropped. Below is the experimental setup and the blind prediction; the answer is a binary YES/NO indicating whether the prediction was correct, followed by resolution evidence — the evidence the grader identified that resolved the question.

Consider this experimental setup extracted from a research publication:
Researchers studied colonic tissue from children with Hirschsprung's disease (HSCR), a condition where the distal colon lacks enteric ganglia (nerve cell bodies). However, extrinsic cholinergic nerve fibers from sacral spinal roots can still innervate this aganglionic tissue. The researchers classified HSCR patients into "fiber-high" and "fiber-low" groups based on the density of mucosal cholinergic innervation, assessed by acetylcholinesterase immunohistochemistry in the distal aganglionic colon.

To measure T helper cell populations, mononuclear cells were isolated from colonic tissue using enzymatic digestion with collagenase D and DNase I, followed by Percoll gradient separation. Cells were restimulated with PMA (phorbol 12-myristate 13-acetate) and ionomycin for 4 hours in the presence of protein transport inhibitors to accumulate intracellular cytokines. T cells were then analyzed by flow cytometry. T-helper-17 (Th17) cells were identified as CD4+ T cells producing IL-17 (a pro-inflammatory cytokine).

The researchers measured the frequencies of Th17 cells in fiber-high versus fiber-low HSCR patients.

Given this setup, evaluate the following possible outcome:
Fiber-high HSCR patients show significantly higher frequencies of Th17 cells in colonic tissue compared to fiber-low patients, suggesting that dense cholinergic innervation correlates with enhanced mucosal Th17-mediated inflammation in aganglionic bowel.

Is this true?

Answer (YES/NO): NO